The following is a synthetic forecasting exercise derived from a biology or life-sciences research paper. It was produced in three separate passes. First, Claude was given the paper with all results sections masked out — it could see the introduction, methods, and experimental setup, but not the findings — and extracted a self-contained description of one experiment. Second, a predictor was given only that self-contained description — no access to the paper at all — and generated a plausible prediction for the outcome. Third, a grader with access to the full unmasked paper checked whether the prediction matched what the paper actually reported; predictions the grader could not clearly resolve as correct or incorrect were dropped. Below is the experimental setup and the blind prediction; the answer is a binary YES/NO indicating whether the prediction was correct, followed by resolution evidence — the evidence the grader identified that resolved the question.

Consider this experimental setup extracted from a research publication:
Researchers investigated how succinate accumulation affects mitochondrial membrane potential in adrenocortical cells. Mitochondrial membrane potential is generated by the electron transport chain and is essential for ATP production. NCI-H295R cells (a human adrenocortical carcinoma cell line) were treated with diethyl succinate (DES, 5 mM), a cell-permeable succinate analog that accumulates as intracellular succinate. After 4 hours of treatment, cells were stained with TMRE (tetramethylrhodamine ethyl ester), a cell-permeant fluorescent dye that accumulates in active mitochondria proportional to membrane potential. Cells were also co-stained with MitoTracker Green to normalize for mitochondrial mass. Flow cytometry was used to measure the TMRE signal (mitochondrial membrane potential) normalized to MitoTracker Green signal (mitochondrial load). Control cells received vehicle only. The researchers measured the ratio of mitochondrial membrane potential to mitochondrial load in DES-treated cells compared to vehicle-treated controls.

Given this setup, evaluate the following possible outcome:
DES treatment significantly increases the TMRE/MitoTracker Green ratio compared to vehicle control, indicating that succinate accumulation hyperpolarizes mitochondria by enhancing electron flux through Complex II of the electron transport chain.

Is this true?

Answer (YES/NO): NO